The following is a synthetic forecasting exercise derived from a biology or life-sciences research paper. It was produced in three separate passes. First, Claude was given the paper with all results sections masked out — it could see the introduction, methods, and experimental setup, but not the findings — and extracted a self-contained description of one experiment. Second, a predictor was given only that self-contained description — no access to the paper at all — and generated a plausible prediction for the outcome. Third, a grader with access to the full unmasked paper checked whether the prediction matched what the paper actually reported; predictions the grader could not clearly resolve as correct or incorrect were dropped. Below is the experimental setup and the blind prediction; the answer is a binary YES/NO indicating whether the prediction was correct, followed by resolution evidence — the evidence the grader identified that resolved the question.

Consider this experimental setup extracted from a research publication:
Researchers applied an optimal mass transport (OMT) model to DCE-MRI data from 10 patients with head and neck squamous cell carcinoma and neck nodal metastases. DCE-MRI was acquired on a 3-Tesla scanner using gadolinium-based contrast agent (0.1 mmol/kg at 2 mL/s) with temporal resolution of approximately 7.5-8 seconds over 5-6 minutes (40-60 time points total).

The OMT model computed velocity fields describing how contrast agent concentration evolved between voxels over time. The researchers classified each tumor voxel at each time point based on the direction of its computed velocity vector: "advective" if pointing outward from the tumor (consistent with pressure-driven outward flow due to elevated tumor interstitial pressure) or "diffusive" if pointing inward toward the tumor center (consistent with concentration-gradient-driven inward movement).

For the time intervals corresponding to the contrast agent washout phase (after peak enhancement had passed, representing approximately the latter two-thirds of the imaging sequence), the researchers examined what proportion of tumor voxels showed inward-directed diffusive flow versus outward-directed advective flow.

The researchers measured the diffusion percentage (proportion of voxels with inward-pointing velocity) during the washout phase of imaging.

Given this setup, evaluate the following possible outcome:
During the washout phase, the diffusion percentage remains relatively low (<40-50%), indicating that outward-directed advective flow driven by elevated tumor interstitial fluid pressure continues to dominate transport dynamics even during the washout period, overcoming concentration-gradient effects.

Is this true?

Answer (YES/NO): YES